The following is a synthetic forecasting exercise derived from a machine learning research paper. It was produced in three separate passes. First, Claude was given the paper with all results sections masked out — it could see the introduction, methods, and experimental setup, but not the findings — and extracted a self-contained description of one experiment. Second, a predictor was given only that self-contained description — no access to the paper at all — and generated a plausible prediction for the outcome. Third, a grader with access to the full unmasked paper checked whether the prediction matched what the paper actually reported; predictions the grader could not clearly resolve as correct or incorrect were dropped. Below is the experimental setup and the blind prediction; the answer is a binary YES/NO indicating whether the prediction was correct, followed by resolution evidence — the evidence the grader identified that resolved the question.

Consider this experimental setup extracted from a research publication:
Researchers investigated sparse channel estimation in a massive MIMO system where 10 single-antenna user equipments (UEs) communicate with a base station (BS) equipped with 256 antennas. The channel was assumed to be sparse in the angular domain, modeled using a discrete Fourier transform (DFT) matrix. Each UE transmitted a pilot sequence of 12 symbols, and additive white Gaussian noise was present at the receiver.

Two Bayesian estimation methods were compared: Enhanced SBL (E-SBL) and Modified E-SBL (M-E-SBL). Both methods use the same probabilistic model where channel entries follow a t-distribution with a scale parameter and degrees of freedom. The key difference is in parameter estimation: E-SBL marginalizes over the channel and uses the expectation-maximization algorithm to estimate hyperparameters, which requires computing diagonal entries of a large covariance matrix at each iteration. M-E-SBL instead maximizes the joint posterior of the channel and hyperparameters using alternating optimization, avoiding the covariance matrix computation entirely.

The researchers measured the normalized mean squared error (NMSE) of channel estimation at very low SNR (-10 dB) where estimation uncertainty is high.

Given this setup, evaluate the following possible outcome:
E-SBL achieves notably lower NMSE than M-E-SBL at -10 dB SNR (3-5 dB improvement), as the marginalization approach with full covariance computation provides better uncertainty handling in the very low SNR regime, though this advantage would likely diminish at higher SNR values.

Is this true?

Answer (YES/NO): NO